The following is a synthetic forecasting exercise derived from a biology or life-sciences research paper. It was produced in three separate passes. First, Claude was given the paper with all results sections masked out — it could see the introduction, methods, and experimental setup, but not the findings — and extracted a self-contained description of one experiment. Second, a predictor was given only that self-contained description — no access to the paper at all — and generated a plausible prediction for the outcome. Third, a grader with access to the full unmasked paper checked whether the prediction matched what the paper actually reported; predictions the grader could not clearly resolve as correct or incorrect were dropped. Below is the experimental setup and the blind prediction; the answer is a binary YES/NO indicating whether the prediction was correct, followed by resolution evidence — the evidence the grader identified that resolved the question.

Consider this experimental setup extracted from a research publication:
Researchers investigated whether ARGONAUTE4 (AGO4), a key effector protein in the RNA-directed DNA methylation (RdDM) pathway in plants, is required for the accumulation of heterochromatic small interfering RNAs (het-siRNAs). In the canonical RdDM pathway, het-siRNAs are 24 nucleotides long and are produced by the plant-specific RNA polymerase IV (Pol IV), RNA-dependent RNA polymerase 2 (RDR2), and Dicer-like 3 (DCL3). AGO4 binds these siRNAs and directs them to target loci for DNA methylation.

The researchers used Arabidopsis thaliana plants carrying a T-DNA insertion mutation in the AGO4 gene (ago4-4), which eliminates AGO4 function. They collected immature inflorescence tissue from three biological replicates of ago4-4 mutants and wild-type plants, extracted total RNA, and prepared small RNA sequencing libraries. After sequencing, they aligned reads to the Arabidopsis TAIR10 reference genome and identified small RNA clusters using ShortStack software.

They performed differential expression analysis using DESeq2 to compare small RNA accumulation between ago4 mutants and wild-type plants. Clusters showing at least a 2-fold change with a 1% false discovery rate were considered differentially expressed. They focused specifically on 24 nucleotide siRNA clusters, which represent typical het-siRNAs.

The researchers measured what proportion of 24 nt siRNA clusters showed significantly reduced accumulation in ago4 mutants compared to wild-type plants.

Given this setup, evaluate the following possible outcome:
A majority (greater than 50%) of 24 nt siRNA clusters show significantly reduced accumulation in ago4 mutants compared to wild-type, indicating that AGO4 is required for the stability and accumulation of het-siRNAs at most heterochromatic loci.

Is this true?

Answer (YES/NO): NO